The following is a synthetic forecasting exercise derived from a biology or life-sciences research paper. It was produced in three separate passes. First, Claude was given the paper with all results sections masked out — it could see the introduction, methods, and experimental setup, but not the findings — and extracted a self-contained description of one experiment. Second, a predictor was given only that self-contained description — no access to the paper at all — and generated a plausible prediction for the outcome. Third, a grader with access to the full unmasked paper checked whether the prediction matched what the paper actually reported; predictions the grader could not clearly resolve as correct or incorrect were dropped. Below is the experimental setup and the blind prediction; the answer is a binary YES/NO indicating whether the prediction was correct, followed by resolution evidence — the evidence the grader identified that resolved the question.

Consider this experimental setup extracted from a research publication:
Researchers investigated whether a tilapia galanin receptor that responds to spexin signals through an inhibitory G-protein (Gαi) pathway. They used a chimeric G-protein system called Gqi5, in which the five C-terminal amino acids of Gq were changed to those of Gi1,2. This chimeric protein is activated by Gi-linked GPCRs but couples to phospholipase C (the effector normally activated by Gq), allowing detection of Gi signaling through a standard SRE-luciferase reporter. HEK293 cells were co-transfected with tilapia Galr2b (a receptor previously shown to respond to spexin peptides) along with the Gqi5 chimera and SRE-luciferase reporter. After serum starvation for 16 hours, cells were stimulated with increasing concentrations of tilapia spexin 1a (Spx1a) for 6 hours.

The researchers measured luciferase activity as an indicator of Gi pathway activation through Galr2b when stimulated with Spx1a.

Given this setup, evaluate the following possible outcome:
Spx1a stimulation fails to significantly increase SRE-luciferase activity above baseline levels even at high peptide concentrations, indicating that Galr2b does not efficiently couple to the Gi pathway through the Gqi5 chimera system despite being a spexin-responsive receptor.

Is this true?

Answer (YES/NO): NO